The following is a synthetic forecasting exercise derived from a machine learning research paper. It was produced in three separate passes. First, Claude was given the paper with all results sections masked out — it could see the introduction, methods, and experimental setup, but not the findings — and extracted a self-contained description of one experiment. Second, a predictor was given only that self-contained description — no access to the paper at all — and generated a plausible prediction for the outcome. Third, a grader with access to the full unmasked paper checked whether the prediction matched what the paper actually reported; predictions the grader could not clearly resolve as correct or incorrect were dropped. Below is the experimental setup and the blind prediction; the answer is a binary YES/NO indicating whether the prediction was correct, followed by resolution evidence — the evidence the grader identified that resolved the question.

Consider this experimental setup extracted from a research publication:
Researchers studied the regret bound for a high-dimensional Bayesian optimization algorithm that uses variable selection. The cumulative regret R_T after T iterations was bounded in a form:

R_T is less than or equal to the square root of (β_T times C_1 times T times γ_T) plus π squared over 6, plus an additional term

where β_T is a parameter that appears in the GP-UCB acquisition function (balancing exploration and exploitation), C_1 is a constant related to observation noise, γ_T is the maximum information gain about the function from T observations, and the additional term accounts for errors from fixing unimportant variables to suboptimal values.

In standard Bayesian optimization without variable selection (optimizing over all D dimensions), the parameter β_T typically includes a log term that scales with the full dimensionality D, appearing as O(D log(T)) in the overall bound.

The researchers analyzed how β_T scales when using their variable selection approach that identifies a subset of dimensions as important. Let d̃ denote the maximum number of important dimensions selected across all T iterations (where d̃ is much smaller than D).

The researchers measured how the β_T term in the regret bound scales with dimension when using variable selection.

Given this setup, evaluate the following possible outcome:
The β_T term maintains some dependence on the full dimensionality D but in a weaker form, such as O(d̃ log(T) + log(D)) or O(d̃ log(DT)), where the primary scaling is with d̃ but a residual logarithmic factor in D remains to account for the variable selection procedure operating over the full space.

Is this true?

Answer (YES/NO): NO